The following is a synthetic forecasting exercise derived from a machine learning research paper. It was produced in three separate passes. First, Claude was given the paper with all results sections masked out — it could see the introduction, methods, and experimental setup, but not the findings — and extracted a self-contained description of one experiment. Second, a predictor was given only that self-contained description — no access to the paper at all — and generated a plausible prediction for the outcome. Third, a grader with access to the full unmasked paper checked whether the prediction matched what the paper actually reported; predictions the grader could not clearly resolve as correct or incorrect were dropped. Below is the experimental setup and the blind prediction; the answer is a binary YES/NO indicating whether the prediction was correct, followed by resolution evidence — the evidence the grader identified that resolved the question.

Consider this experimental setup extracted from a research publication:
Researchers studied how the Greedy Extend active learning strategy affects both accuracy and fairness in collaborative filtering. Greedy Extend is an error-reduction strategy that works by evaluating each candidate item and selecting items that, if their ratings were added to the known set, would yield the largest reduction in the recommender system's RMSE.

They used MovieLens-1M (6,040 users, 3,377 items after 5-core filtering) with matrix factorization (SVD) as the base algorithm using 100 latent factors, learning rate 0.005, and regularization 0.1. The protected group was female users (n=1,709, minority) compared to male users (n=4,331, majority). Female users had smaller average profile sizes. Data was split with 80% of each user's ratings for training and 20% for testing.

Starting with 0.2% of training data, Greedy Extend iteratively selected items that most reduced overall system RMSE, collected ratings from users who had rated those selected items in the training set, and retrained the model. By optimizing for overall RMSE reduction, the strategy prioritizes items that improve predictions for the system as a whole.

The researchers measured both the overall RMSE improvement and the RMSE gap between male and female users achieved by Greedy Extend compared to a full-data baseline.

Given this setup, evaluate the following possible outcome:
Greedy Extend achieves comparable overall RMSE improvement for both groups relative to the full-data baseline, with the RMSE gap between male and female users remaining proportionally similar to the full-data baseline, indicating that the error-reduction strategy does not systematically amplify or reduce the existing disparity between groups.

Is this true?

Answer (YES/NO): NO